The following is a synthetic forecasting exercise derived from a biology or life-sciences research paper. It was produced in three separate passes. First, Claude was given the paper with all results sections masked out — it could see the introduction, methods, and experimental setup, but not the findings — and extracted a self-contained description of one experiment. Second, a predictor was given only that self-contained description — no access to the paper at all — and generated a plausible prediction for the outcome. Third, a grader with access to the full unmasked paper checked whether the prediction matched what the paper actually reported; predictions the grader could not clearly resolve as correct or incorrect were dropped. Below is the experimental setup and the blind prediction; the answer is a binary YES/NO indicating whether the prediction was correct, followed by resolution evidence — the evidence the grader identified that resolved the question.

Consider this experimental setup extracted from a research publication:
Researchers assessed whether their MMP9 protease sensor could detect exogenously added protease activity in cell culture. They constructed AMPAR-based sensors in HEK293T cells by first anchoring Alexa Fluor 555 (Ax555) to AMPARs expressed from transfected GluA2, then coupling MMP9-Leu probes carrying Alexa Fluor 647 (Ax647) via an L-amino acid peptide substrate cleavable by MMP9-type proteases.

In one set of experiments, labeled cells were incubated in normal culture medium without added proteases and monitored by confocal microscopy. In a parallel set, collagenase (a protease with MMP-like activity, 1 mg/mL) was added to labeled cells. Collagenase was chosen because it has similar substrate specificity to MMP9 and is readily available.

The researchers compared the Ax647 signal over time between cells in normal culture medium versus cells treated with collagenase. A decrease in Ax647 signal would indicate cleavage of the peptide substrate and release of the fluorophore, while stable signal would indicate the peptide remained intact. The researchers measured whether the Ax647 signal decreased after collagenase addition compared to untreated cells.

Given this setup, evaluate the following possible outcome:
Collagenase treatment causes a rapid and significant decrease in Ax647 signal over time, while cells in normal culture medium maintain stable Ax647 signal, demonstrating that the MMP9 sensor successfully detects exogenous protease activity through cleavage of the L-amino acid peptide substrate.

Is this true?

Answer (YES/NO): YES